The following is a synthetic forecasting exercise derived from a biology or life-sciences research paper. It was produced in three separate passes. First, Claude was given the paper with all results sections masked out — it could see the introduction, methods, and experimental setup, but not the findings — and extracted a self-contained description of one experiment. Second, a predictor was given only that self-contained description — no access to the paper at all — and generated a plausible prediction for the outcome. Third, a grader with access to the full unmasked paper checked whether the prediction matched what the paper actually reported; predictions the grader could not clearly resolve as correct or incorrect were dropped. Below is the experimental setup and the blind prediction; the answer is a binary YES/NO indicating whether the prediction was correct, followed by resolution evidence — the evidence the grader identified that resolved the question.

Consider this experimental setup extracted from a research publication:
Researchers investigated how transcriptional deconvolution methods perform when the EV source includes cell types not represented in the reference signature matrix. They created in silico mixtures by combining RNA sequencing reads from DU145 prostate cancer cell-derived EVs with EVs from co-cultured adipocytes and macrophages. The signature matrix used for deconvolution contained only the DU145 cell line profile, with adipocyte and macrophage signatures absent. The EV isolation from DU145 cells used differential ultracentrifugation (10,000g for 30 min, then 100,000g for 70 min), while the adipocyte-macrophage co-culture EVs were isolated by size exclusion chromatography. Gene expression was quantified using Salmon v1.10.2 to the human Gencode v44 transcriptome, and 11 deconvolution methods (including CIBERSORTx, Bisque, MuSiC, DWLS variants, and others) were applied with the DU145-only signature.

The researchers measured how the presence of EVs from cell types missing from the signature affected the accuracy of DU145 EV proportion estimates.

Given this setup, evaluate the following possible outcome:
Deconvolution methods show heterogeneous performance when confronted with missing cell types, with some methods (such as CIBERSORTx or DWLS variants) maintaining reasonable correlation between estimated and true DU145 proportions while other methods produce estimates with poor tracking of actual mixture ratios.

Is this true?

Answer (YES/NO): YES